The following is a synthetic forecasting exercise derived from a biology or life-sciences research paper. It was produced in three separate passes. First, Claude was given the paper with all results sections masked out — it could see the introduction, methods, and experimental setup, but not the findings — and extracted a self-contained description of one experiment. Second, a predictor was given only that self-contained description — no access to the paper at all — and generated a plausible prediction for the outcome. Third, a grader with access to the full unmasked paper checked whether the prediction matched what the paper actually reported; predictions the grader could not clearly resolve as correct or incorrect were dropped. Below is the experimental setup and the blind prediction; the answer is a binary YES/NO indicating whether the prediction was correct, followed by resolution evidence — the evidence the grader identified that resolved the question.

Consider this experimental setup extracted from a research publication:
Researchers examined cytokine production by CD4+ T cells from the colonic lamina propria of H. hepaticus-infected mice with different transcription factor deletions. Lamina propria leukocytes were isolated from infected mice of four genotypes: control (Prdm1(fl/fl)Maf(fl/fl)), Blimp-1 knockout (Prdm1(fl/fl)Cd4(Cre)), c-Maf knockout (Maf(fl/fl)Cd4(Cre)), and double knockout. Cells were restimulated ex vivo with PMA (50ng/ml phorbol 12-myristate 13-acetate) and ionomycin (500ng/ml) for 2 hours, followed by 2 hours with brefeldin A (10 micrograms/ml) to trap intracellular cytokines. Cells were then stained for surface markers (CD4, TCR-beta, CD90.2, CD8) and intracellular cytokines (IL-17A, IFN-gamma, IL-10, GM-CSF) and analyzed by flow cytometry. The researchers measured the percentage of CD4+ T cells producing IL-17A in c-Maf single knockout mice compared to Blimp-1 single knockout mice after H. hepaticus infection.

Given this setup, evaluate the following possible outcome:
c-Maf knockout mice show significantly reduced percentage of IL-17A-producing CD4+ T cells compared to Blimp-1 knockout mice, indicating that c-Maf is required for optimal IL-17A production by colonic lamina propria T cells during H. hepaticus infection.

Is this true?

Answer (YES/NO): NO